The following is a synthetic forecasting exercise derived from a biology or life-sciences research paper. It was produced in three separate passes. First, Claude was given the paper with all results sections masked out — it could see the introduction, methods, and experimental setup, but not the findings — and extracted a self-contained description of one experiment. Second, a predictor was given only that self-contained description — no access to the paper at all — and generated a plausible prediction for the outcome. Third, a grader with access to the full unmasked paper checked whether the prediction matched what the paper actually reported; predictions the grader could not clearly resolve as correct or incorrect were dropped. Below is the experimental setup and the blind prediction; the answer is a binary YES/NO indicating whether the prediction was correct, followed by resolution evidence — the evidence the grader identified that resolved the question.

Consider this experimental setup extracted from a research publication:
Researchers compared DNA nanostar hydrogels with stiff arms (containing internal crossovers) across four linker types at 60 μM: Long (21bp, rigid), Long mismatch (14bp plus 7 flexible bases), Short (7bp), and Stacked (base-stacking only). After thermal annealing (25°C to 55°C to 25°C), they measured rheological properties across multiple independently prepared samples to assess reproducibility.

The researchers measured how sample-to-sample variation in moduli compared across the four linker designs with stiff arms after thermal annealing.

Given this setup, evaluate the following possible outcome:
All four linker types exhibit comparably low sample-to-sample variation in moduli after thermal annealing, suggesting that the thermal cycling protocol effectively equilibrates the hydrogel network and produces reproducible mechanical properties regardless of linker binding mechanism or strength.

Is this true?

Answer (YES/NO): NO